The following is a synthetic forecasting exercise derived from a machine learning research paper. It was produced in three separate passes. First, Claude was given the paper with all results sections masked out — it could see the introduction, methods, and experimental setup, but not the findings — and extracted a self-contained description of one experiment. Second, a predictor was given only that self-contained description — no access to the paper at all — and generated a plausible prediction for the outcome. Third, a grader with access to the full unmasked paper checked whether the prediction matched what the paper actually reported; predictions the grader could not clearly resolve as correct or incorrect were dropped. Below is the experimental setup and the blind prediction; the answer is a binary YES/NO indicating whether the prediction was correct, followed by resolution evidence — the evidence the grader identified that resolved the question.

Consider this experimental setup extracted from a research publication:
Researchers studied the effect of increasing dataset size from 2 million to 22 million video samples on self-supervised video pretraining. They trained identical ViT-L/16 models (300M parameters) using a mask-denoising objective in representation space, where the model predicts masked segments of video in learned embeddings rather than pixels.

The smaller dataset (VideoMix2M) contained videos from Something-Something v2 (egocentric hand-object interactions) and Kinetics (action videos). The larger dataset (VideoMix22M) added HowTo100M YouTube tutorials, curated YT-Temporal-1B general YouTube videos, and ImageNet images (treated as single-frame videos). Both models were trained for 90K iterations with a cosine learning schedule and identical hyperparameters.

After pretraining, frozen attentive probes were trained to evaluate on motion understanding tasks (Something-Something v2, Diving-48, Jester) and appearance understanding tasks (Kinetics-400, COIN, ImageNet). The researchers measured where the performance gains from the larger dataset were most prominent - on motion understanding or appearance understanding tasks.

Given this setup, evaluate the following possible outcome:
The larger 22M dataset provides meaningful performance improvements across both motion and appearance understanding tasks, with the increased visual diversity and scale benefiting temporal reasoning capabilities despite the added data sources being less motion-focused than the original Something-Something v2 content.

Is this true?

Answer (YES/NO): NO